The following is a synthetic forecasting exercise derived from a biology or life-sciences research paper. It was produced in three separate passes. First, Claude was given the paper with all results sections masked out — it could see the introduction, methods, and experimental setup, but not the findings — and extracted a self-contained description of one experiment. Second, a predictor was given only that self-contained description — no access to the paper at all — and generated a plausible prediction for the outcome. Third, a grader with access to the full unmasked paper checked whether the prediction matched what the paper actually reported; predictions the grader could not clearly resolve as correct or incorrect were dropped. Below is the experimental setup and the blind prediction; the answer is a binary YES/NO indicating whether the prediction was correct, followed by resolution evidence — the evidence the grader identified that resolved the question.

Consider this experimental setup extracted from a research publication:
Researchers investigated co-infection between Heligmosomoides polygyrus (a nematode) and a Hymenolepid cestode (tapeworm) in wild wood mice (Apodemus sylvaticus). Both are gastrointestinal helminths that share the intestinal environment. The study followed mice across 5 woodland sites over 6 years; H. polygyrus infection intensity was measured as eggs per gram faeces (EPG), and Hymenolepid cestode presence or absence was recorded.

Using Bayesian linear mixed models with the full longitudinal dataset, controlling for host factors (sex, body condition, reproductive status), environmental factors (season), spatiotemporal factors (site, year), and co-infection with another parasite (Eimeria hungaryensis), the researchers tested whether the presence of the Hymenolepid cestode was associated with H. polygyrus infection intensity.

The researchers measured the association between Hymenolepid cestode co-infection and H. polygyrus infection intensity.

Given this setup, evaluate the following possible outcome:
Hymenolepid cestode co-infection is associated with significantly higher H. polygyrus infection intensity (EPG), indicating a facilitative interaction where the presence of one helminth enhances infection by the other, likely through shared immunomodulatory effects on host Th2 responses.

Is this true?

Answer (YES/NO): YES